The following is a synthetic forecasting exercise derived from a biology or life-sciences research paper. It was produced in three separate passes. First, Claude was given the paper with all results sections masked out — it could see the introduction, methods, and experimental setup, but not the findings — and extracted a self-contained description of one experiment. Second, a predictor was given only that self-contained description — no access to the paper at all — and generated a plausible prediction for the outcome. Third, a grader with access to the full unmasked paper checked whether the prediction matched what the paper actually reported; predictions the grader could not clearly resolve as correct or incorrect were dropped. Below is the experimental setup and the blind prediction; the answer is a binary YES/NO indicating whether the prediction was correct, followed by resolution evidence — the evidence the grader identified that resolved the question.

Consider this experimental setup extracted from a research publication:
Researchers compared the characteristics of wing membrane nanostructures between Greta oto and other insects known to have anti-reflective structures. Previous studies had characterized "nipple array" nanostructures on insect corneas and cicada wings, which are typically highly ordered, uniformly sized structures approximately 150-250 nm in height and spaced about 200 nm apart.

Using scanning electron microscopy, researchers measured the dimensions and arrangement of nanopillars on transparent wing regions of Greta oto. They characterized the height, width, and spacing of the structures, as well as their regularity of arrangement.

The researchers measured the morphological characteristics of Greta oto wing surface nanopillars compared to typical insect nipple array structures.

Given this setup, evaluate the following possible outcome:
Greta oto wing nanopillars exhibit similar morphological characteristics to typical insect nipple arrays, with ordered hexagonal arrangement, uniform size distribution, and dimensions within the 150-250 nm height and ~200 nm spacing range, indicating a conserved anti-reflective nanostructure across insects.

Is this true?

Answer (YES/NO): NO